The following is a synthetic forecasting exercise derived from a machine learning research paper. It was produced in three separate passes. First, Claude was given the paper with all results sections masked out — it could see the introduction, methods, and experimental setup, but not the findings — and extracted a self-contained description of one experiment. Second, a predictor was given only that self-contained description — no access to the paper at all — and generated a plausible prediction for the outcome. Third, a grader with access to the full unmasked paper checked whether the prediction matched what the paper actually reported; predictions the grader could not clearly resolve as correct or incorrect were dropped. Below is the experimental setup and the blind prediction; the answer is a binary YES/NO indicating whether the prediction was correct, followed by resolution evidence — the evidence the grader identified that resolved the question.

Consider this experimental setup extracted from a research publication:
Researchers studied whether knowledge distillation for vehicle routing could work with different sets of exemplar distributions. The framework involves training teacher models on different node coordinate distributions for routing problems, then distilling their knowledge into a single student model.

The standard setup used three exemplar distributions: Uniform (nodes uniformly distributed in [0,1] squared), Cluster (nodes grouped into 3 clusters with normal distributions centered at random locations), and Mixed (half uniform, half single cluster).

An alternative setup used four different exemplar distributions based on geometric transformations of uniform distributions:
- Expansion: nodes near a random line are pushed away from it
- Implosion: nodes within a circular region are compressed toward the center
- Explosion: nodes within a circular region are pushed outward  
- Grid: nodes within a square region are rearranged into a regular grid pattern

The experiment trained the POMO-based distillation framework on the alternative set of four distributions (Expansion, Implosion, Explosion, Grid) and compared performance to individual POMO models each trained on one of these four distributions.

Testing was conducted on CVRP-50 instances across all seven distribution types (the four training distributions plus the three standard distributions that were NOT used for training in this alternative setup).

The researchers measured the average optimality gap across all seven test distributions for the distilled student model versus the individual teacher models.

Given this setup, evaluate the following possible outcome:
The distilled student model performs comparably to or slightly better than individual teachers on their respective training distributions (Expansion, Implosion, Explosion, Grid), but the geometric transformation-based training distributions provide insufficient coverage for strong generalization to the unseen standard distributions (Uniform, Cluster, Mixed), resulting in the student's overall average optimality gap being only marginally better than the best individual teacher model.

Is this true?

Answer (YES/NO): NO